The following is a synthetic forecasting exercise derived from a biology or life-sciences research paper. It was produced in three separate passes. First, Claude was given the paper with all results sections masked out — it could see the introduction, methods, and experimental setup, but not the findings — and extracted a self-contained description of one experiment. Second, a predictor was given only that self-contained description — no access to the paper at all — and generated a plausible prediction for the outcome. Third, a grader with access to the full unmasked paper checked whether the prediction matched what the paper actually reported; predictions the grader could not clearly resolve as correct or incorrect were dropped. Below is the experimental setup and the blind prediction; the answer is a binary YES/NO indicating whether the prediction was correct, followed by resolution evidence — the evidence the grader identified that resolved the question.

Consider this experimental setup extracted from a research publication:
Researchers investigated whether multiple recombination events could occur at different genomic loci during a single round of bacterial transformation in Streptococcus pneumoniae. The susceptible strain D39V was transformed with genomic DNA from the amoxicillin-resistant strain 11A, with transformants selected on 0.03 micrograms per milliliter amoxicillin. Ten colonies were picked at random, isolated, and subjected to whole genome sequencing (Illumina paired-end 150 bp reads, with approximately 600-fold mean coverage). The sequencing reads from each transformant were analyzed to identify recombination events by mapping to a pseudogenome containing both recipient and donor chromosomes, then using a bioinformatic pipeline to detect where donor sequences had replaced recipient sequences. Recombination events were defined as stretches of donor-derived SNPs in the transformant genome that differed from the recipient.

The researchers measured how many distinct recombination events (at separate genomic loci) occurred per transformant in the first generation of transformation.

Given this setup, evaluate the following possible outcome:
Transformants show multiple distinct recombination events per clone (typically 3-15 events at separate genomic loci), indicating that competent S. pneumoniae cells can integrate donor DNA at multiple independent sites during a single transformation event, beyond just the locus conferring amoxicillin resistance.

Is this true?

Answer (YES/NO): YES